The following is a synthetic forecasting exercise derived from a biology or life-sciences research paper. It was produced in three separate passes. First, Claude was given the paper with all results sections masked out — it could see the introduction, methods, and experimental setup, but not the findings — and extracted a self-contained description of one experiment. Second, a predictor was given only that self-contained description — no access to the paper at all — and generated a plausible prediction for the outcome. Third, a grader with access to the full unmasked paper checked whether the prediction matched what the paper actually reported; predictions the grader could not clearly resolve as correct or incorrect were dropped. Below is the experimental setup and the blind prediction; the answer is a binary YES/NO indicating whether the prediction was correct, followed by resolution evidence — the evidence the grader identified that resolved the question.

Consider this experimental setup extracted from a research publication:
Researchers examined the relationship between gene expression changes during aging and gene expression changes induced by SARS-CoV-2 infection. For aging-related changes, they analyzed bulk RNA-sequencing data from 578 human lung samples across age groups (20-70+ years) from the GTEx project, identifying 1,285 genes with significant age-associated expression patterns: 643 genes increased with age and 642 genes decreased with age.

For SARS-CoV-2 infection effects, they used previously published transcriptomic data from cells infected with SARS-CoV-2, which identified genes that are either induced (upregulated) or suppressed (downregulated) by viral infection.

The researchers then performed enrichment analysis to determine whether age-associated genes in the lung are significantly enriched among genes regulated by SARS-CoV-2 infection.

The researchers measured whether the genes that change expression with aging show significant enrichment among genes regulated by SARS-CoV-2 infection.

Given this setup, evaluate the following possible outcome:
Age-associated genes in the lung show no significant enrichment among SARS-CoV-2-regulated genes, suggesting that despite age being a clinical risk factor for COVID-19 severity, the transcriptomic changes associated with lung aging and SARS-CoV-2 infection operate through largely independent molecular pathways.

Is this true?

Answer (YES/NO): NO